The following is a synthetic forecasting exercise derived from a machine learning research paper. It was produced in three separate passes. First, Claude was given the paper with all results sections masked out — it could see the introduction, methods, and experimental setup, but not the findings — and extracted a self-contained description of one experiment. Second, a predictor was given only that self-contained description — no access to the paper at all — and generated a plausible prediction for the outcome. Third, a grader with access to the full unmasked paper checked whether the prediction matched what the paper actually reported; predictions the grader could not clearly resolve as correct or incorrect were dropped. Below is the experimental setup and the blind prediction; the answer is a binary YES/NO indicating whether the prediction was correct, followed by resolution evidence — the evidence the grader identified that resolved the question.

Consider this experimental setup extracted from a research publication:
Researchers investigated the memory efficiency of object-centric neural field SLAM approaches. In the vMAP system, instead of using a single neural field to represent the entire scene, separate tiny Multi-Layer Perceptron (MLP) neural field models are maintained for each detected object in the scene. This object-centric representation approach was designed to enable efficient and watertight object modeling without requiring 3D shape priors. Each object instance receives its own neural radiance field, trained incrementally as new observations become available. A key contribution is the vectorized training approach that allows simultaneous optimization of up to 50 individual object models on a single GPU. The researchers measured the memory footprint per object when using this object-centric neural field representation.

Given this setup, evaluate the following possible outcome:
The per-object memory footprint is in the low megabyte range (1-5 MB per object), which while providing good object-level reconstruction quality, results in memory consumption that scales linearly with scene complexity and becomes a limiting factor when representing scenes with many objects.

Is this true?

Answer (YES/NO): NO